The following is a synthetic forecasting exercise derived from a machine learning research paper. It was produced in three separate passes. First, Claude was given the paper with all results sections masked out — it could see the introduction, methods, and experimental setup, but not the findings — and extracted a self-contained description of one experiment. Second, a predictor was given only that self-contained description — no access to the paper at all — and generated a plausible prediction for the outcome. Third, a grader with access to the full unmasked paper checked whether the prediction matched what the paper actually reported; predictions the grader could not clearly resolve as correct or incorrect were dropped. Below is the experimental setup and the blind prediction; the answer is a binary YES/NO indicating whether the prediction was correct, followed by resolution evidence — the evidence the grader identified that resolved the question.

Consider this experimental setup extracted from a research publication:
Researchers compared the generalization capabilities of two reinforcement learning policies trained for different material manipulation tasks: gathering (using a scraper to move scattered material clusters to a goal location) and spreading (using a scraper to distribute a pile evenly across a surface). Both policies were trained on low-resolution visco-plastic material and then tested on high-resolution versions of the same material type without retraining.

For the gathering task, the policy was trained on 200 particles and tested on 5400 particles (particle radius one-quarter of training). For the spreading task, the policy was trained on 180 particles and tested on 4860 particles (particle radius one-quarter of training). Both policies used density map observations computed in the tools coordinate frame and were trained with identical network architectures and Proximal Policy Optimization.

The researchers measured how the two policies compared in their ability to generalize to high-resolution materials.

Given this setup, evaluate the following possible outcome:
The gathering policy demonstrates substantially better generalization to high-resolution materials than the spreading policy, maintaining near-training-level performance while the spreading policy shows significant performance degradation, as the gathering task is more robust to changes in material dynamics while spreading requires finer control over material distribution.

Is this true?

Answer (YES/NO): NO